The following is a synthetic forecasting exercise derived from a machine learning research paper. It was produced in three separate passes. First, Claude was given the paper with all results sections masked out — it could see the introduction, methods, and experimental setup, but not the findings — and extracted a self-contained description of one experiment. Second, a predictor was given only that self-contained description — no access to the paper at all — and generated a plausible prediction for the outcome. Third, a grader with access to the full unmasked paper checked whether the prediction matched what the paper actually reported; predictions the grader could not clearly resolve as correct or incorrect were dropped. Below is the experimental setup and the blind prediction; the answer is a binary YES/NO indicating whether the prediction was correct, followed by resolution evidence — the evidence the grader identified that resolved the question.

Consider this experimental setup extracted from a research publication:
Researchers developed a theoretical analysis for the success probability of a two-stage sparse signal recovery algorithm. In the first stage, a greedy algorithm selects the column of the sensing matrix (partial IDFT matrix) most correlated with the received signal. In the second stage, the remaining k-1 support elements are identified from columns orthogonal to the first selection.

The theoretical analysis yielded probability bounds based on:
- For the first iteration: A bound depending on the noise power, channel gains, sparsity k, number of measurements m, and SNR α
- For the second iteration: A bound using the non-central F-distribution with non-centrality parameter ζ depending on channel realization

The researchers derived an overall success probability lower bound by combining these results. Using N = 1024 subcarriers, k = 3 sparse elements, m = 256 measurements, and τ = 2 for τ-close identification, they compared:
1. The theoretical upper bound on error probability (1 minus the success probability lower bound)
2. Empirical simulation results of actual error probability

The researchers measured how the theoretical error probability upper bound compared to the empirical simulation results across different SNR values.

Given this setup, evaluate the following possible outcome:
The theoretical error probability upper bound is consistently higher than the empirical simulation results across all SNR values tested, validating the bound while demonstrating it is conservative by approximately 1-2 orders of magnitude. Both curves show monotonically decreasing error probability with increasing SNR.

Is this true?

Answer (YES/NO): NO